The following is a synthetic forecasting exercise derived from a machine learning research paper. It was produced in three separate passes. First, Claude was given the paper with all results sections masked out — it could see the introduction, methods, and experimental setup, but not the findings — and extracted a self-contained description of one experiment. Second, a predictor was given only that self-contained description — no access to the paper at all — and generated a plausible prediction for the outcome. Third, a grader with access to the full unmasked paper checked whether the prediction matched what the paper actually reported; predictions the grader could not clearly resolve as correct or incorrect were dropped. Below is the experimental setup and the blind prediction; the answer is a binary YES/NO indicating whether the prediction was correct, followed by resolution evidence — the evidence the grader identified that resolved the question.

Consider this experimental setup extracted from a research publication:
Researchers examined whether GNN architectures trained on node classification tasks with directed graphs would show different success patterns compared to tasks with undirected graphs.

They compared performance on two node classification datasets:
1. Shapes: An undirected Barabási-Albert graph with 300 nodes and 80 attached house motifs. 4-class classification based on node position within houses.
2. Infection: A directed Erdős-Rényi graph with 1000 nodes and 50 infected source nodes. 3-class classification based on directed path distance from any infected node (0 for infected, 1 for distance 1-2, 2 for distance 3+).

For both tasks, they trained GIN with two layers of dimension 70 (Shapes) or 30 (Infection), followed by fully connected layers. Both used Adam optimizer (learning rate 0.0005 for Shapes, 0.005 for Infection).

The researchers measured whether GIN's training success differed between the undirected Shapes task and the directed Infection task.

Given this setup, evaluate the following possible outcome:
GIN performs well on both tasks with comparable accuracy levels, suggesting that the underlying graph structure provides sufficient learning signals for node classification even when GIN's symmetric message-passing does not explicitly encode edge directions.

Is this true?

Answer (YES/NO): YES